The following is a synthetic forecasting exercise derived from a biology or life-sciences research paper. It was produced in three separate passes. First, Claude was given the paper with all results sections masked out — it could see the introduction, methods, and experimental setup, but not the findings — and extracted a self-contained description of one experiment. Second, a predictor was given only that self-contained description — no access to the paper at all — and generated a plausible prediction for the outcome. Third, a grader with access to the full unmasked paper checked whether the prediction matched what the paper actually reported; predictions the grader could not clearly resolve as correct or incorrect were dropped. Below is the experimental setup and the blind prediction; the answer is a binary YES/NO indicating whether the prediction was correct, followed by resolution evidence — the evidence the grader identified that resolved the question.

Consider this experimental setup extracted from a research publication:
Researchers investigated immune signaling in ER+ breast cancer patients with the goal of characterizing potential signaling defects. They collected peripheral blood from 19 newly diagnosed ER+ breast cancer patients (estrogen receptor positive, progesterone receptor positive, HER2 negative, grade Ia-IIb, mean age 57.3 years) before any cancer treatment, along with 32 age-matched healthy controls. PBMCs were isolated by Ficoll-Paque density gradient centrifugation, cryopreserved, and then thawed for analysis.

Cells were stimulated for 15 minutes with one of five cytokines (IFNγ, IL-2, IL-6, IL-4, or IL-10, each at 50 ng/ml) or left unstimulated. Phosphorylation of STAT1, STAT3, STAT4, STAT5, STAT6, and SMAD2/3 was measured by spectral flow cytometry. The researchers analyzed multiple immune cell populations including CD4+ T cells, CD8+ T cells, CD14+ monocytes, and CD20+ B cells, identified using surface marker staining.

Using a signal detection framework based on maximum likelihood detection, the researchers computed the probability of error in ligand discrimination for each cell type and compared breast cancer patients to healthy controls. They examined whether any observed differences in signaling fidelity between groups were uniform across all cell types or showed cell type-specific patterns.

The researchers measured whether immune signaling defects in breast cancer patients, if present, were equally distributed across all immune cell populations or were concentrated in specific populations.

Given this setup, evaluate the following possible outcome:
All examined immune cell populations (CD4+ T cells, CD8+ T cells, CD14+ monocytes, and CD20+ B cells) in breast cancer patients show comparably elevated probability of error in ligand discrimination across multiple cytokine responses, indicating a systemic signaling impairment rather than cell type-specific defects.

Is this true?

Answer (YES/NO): NO